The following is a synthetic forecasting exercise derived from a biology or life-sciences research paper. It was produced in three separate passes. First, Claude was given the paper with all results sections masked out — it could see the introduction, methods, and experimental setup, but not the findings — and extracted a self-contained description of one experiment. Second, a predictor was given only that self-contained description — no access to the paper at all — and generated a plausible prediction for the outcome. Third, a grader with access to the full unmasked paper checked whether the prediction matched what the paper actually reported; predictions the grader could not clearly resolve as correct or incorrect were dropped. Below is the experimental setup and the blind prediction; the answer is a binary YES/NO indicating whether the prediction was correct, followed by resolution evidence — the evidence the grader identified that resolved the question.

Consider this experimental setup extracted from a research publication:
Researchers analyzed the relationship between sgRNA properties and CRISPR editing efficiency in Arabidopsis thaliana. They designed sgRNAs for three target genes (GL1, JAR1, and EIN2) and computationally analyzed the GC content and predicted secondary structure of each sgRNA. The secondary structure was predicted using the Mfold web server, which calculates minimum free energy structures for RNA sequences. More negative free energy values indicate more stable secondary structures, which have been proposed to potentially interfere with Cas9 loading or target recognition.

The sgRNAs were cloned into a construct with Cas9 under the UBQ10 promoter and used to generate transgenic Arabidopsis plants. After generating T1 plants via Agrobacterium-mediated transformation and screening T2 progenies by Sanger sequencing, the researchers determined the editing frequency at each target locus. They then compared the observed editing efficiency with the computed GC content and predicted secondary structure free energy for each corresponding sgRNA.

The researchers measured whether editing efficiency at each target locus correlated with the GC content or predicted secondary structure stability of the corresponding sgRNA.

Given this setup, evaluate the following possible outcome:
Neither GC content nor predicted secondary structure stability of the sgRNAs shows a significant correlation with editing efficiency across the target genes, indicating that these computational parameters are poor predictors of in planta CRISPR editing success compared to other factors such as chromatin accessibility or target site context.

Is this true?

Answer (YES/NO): NO